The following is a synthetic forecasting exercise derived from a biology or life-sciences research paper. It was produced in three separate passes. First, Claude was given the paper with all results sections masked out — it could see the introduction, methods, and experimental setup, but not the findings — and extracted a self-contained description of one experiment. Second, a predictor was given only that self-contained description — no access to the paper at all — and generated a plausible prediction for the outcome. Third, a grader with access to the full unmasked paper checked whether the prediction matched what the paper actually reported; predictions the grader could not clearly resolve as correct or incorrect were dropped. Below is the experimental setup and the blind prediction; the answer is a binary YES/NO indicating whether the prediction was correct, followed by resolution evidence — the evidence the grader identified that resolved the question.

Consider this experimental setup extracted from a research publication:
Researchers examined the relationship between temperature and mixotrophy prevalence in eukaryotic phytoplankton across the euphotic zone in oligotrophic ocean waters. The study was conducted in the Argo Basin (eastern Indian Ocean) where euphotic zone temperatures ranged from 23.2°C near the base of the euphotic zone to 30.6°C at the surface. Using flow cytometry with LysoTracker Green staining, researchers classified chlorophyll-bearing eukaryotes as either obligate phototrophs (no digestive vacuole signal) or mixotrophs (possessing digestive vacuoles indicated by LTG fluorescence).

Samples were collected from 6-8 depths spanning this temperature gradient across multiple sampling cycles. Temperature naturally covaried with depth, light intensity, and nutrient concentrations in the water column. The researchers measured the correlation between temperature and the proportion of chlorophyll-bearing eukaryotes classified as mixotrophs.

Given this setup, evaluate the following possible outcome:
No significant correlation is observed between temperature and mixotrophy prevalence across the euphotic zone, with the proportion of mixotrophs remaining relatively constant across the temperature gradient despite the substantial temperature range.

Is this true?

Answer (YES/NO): NO